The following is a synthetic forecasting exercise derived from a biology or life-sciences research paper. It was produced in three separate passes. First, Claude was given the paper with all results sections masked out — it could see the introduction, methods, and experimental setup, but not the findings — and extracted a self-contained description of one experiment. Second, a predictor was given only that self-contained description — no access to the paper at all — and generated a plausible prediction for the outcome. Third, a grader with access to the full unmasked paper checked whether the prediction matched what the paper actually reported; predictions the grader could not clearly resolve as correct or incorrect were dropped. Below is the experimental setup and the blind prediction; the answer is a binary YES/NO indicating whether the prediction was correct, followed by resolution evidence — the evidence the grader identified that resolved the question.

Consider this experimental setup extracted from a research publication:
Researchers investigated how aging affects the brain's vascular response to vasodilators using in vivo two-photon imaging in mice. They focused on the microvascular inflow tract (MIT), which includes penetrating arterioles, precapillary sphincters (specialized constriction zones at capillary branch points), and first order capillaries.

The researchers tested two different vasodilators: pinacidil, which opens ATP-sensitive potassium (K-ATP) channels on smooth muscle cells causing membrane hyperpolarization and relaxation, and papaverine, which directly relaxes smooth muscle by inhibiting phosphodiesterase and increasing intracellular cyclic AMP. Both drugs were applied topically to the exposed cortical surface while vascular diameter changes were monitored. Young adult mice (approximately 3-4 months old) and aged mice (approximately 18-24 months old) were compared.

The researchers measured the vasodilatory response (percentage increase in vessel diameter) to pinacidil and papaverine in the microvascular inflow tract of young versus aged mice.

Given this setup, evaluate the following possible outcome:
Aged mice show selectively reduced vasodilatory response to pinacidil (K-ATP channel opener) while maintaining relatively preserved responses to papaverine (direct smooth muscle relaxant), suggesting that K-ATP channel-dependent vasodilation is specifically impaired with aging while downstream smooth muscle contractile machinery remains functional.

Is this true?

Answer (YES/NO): NO